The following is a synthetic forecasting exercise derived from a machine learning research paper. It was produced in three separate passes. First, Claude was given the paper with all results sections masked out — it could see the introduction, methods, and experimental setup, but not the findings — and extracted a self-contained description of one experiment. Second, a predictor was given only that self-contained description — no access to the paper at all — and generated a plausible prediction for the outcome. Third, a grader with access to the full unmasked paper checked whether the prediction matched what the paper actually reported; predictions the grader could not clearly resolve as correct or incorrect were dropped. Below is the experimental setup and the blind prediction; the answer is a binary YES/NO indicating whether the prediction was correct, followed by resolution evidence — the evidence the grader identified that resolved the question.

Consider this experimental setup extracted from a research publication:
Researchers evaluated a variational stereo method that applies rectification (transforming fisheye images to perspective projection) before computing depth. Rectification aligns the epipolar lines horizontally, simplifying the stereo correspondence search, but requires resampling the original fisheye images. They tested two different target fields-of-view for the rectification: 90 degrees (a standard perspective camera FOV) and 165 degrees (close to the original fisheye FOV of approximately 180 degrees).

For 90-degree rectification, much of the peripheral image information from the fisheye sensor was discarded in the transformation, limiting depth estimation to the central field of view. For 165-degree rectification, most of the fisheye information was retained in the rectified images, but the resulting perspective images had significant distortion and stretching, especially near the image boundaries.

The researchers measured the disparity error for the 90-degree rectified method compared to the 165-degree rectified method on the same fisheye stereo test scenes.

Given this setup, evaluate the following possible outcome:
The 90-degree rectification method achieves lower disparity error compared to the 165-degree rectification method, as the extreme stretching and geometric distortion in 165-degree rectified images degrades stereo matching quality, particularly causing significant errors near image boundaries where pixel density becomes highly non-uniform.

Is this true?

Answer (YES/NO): NO